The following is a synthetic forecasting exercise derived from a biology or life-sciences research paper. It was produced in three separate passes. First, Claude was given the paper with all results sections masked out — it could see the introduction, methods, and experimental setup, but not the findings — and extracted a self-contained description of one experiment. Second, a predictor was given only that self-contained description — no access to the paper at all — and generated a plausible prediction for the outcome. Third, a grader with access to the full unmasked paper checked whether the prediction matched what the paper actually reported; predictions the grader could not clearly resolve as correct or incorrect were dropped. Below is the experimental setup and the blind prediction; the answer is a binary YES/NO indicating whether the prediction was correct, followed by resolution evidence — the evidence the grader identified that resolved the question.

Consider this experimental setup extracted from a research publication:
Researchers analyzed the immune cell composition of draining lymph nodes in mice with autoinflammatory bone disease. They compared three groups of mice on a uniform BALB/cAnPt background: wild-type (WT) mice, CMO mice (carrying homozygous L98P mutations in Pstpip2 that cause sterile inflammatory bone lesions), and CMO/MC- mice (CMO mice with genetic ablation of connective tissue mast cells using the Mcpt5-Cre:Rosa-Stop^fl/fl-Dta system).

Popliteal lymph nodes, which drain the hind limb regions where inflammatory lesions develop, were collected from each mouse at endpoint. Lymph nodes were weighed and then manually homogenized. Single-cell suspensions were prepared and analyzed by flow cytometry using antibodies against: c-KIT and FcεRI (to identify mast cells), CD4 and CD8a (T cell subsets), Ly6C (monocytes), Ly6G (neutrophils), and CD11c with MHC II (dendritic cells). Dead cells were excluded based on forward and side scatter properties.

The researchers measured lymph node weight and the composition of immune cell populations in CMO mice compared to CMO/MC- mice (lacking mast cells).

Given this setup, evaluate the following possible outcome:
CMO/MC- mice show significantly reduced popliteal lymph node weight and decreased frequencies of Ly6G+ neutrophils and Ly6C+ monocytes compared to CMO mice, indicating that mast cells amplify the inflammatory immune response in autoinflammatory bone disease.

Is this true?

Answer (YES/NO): YES